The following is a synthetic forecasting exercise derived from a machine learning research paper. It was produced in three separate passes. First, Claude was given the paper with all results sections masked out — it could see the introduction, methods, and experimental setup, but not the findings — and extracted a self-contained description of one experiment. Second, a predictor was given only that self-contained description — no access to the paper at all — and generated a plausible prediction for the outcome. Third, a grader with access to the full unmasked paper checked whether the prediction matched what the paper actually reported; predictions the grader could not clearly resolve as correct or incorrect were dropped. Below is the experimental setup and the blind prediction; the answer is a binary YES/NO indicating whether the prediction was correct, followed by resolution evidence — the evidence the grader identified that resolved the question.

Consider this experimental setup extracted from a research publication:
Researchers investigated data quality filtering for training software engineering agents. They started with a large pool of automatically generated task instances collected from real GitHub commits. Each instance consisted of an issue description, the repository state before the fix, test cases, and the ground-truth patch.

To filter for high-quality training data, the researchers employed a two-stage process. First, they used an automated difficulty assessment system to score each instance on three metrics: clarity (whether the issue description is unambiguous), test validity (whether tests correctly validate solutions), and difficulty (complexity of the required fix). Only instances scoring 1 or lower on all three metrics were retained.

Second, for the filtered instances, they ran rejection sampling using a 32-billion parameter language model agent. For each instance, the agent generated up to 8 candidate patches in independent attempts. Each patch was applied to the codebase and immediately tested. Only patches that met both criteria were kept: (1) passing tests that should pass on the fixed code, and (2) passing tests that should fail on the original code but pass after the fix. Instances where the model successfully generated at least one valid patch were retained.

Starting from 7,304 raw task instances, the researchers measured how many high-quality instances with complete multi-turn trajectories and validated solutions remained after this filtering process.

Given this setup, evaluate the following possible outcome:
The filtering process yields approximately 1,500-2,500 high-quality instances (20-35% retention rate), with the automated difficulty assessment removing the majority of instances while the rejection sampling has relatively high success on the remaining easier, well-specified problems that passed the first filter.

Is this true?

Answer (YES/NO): NO